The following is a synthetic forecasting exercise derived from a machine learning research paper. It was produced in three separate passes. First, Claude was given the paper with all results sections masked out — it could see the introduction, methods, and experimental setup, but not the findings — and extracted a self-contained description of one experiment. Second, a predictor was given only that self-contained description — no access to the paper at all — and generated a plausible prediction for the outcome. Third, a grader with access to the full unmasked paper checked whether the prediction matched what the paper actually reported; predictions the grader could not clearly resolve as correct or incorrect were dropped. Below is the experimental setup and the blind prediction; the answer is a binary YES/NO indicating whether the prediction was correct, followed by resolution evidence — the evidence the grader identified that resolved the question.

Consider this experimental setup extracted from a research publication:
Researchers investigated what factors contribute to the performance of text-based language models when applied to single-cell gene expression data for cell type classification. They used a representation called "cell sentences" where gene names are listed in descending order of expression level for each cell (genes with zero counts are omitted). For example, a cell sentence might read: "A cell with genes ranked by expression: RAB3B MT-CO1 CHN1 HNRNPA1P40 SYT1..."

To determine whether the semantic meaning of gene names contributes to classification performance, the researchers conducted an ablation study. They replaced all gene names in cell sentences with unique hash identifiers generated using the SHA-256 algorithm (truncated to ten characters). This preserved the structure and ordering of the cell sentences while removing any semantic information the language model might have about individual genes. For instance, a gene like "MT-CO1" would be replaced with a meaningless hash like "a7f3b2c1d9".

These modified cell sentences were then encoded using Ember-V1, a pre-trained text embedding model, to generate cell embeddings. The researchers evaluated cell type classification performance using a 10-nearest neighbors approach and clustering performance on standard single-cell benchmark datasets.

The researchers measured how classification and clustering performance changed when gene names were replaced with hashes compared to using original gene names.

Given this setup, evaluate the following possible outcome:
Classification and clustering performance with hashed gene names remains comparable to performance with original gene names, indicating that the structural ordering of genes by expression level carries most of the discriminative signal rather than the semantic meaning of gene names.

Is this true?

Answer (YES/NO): NO